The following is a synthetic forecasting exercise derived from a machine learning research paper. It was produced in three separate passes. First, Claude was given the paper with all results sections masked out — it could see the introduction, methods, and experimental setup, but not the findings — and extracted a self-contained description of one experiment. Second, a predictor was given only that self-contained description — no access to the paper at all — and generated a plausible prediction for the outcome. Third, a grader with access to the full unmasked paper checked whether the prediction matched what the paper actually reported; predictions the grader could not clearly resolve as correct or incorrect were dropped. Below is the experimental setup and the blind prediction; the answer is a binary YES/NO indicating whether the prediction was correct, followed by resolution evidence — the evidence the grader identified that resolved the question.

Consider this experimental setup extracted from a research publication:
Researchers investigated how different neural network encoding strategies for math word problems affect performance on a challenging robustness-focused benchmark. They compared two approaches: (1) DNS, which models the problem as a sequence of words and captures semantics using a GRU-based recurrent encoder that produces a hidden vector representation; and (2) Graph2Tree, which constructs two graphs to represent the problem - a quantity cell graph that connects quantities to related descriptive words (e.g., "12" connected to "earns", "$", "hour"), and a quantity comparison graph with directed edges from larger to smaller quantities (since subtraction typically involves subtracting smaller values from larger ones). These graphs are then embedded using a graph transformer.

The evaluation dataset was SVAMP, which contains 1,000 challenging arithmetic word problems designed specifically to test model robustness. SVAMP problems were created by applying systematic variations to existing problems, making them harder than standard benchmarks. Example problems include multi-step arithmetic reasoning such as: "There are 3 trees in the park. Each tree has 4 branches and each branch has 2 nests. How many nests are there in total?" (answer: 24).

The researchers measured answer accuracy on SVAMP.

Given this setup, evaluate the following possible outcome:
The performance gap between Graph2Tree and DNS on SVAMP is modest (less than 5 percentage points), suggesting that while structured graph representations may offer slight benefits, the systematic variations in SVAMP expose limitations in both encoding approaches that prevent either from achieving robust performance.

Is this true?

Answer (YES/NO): NO